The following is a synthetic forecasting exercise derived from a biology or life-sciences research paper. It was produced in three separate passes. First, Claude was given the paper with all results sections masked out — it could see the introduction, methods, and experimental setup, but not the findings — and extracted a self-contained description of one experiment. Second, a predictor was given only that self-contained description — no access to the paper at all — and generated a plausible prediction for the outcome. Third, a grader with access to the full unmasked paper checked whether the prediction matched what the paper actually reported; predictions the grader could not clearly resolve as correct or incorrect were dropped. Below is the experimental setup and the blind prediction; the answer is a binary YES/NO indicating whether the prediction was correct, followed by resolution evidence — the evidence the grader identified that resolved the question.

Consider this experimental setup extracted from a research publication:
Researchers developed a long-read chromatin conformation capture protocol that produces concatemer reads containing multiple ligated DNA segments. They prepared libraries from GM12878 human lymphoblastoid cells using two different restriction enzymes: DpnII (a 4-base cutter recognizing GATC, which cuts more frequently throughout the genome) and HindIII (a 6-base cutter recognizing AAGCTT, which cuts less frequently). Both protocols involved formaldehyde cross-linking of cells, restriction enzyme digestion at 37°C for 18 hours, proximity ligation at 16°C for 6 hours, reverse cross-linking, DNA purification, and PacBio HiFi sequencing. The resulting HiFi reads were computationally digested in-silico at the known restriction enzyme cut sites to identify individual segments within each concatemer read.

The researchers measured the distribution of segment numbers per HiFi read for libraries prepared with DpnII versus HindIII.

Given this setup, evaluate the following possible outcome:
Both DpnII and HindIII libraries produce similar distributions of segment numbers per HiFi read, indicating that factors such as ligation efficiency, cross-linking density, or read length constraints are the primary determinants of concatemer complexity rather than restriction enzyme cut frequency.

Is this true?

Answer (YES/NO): NO